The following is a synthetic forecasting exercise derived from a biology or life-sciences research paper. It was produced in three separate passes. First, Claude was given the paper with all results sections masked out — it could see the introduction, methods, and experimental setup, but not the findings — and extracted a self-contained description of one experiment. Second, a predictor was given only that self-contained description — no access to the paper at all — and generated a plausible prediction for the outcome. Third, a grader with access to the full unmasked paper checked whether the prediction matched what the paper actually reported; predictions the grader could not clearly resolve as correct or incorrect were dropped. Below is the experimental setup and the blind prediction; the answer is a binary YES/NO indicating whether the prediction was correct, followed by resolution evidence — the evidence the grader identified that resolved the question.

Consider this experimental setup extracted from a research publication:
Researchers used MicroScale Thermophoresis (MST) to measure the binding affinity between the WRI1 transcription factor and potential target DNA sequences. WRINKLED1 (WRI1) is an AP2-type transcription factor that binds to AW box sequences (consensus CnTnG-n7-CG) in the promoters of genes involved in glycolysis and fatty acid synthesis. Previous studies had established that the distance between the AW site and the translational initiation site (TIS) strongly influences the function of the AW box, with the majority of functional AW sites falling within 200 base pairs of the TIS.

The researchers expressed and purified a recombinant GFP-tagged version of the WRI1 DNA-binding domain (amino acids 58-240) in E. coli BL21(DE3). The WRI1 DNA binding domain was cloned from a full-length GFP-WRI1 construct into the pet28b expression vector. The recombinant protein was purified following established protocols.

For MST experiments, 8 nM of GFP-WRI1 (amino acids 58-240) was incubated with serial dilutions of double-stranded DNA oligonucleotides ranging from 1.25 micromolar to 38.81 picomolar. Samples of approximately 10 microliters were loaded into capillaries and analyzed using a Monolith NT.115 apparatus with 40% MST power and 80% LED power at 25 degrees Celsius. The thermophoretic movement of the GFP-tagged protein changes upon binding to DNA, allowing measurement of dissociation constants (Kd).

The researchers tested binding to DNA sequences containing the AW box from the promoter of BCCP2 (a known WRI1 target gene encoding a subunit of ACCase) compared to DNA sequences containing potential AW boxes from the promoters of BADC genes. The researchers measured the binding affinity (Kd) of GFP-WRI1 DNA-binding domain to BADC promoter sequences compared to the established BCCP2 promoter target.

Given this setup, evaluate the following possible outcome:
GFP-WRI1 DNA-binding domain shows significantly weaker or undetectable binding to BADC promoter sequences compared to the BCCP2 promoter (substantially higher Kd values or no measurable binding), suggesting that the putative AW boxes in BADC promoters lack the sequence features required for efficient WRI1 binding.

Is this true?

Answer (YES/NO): NO